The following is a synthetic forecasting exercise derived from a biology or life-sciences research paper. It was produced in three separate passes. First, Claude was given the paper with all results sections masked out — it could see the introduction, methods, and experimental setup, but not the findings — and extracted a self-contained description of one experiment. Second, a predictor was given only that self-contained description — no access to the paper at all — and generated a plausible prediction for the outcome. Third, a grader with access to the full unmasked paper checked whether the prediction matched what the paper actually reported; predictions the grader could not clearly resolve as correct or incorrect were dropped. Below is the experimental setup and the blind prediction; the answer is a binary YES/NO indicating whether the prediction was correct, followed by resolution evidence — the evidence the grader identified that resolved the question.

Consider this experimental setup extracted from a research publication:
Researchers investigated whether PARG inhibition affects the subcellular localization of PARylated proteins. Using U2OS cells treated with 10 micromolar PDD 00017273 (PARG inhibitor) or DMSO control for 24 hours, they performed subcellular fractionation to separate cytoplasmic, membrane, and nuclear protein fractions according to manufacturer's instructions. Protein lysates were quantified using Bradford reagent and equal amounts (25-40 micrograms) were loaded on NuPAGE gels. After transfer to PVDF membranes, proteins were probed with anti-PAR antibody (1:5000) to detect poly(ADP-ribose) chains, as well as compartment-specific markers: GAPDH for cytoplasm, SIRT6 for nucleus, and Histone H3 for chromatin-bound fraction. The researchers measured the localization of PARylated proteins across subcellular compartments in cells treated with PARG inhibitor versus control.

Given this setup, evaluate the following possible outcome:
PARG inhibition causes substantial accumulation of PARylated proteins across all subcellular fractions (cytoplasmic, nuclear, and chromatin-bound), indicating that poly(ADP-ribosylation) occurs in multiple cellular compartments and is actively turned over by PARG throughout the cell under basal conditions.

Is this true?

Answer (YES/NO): NO